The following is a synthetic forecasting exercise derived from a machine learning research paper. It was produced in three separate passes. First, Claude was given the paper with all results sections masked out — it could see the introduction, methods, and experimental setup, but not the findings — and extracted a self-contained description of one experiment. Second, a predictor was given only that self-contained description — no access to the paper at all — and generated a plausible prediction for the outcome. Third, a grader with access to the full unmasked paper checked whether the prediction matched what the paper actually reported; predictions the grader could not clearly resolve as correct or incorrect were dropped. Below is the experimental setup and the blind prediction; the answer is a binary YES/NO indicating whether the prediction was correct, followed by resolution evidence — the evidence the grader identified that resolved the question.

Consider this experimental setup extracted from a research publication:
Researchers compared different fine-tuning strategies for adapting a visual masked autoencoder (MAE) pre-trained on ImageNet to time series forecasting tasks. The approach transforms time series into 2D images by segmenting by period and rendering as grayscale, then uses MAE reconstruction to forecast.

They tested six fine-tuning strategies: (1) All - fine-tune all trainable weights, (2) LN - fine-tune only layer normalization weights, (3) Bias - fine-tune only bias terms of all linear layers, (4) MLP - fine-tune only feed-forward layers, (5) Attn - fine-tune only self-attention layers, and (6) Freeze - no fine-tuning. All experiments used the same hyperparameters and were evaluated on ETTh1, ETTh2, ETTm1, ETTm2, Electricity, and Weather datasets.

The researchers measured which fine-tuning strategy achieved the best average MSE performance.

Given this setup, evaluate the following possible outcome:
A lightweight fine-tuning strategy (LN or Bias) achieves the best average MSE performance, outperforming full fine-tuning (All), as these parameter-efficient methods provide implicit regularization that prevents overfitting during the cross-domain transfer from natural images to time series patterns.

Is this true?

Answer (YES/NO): YES